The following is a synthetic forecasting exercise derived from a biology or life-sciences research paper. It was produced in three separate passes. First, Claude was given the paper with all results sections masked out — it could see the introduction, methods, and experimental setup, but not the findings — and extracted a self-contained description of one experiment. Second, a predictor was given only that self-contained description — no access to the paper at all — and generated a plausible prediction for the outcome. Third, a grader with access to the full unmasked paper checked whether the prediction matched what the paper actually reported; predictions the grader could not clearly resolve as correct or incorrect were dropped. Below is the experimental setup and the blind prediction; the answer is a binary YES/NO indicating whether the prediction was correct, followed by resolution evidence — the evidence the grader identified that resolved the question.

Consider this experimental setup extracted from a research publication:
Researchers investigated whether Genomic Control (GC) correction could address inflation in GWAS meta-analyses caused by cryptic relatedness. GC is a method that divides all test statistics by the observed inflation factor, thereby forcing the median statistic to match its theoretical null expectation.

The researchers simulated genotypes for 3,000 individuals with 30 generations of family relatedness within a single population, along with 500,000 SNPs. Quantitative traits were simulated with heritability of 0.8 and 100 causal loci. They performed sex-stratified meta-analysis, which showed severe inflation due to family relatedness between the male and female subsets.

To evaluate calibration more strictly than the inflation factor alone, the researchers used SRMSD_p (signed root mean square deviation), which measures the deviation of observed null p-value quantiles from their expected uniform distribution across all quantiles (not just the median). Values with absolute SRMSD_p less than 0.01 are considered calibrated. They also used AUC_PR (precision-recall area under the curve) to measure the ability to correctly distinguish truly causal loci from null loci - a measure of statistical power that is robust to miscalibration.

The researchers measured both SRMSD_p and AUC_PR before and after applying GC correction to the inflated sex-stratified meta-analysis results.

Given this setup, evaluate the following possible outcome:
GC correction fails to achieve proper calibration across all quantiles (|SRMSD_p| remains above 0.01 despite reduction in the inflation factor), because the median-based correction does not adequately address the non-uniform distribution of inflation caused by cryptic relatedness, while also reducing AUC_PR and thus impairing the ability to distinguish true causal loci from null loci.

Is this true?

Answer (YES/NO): NO